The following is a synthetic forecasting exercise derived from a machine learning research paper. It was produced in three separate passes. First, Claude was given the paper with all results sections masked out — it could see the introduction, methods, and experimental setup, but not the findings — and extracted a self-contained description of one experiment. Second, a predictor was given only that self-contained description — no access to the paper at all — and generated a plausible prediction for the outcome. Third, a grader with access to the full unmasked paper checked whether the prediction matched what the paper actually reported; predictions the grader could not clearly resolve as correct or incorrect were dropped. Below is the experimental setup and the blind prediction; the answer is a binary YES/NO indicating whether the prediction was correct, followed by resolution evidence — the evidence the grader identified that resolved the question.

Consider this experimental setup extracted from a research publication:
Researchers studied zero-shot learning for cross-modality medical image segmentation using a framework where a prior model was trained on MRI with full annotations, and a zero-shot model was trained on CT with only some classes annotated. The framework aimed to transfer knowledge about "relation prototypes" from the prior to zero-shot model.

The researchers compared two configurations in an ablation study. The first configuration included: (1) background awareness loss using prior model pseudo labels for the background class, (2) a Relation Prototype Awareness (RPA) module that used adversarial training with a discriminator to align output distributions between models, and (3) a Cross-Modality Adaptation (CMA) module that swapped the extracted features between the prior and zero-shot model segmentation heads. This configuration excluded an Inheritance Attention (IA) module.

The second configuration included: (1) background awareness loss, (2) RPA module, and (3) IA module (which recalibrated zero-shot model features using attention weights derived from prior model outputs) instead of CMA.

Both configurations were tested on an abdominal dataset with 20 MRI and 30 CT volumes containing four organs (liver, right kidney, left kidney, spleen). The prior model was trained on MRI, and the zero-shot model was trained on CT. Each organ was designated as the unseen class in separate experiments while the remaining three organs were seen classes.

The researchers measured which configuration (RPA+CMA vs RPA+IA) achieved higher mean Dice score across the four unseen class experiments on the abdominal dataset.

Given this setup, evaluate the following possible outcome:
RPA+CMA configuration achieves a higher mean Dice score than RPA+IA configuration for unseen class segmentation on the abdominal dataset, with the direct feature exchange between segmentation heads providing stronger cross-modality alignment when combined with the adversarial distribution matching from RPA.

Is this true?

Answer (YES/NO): YES